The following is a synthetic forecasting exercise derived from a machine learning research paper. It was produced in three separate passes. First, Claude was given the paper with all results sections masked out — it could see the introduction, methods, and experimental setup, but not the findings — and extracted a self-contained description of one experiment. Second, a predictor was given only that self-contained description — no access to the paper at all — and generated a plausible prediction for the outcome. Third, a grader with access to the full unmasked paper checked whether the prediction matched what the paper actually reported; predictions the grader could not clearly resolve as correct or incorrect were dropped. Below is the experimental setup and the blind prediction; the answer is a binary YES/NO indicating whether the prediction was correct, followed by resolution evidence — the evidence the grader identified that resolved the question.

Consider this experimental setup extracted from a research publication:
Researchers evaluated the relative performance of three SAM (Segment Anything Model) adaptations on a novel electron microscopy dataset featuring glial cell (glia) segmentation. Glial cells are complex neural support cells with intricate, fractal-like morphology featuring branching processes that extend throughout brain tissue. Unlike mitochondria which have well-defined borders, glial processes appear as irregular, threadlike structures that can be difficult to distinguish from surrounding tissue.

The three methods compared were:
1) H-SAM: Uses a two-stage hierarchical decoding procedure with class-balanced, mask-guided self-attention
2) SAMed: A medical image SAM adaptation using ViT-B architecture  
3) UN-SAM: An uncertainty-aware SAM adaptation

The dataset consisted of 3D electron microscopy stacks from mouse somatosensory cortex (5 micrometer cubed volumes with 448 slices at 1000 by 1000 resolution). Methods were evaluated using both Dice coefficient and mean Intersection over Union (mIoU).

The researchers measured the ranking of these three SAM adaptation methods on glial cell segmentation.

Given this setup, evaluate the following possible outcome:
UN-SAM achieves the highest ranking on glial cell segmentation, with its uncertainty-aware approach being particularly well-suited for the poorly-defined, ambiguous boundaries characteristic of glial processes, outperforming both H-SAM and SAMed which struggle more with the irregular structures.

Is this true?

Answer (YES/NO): NO